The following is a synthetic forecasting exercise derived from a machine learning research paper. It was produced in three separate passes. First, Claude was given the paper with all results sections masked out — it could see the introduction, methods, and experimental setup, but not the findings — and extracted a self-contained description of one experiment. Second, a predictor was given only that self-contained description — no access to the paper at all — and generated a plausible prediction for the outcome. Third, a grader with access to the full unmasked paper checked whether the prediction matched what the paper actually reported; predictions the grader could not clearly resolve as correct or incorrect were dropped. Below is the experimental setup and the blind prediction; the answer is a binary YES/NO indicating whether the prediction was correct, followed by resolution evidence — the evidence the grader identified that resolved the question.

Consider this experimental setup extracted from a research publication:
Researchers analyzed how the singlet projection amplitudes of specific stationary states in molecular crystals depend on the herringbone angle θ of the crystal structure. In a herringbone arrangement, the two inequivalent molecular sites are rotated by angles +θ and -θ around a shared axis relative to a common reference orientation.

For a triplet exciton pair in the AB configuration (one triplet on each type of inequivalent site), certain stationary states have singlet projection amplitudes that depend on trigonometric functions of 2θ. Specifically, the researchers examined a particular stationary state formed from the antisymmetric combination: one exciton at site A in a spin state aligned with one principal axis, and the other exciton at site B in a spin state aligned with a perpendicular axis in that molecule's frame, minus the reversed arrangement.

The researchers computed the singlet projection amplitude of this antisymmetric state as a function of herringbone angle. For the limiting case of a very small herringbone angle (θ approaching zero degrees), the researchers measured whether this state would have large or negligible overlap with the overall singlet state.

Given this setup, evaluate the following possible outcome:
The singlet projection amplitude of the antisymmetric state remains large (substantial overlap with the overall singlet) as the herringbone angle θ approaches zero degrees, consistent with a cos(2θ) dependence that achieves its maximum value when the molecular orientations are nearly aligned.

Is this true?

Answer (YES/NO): NO